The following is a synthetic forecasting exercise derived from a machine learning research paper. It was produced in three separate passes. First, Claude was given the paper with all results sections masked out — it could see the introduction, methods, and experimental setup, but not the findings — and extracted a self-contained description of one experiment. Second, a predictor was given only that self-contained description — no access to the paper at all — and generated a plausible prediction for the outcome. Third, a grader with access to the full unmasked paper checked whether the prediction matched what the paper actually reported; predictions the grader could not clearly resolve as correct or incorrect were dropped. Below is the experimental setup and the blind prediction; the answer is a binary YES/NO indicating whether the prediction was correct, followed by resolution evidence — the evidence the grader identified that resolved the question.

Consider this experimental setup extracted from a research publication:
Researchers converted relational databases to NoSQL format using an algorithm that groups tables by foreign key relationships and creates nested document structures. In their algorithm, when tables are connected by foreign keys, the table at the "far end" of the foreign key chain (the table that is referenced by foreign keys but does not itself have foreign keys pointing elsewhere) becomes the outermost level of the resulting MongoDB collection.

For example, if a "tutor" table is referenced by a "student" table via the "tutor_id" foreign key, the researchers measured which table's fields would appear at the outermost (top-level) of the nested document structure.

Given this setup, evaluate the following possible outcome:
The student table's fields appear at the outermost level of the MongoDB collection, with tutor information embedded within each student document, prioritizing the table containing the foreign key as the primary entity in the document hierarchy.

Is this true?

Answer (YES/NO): NO